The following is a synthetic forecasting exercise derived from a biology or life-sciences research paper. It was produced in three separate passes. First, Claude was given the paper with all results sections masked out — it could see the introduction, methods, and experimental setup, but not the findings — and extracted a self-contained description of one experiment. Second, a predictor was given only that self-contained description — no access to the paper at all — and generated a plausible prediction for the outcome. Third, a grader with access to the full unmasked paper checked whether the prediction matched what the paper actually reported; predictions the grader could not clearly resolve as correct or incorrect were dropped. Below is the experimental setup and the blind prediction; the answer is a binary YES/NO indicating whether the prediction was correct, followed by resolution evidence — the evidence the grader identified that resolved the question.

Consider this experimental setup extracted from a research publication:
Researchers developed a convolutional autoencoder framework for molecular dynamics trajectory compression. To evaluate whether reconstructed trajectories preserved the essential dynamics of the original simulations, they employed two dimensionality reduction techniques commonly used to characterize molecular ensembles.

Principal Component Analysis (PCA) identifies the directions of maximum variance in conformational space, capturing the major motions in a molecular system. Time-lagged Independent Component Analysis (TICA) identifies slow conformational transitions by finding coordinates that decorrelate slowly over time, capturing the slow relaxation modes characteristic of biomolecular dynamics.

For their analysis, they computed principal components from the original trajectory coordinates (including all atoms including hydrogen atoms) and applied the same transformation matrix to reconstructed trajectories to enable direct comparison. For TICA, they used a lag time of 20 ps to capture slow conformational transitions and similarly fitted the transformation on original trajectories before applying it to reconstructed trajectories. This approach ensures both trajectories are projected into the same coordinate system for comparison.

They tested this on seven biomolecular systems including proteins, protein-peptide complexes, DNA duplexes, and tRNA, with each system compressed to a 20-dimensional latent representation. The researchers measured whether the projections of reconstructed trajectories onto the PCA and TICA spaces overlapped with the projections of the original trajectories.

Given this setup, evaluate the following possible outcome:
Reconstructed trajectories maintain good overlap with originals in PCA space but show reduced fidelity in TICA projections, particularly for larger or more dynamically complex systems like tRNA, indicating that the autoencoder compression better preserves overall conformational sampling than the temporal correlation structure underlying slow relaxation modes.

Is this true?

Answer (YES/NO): NO